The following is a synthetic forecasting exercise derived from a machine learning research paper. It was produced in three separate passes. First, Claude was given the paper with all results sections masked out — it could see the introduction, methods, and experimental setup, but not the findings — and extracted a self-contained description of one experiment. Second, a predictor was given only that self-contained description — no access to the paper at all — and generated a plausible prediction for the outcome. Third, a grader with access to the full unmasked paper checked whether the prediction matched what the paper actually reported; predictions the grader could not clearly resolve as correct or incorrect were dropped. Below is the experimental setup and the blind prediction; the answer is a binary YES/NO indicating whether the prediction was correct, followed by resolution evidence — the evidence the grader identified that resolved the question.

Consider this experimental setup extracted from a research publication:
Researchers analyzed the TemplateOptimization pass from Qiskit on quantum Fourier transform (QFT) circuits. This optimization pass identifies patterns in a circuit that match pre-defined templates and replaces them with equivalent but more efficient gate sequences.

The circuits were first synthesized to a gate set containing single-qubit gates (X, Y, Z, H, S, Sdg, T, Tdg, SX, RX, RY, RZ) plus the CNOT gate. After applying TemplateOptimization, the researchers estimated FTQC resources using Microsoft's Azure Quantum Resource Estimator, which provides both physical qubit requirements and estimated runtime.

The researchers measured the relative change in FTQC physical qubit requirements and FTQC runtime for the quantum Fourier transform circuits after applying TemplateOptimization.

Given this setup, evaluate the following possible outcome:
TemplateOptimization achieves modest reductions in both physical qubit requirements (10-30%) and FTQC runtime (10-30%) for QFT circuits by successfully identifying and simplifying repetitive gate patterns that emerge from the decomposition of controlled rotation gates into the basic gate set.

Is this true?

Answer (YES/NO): NO